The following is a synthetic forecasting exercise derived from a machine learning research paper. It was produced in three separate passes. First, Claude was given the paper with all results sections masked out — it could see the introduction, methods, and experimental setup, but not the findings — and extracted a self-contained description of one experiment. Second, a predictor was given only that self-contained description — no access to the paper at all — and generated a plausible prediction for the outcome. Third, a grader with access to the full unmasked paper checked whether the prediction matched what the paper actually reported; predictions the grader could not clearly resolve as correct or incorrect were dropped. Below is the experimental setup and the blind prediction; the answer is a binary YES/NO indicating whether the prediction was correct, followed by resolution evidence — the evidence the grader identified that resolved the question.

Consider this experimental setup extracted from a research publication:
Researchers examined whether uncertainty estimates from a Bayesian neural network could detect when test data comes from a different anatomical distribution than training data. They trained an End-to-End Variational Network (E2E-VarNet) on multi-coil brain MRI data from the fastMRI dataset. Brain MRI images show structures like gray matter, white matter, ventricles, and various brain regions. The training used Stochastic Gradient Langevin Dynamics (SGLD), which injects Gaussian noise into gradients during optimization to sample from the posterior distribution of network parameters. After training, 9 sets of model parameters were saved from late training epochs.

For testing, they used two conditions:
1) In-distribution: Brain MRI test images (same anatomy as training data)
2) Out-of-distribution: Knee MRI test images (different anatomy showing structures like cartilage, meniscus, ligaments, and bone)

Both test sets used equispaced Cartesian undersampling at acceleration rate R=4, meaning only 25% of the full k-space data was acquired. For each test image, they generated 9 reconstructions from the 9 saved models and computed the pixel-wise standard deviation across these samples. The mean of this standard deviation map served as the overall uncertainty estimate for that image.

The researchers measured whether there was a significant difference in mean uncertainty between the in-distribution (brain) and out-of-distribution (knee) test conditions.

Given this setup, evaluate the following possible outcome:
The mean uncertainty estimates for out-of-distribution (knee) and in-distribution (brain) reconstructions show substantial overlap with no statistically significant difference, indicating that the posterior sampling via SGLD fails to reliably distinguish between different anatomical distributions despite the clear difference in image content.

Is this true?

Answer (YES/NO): NO